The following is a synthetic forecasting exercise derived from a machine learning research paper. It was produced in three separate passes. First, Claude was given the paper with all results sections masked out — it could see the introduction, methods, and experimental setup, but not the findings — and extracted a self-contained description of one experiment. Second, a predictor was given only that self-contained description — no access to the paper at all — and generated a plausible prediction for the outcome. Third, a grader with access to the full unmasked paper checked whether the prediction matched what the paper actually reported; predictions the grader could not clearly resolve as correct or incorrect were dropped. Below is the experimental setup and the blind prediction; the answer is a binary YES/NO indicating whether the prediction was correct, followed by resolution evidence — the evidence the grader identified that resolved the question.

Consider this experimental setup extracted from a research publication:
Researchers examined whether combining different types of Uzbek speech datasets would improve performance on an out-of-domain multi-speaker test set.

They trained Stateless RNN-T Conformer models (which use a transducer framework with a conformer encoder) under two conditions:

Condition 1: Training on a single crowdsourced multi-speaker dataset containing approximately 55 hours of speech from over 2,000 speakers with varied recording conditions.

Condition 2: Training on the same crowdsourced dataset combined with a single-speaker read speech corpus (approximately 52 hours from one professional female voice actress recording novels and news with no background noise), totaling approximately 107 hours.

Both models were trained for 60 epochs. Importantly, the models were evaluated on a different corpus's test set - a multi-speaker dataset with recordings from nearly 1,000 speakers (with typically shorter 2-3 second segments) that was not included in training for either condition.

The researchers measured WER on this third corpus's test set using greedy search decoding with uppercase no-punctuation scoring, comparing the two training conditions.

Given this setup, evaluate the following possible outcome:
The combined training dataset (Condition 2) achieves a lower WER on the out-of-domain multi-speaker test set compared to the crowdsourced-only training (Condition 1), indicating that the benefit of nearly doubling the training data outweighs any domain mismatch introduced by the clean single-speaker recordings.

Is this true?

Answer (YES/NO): YES